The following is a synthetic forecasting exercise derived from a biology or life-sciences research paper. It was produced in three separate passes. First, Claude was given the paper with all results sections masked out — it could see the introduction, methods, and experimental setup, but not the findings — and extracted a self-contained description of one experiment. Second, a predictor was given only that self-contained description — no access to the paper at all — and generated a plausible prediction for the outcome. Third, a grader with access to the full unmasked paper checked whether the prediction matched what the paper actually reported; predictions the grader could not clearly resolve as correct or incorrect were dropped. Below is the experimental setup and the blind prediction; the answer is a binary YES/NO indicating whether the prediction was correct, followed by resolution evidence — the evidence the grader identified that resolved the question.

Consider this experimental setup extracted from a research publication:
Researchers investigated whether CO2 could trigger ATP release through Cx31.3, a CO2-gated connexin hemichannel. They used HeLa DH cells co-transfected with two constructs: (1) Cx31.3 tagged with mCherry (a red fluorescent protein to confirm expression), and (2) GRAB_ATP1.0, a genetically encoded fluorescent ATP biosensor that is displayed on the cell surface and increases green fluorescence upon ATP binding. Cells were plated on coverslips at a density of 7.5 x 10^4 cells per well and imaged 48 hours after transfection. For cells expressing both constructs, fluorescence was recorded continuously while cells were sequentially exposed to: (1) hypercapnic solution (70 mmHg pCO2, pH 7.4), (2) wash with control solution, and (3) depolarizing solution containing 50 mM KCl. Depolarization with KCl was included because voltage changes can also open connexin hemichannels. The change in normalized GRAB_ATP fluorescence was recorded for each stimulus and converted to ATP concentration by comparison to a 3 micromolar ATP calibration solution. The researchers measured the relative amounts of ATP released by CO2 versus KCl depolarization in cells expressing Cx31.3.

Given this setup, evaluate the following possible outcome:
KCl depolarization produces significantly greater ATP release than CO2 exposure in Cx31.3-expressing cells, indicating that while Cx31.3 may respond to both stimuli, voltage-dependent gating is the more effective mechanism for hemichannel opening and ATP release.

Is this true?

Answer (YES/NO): NO